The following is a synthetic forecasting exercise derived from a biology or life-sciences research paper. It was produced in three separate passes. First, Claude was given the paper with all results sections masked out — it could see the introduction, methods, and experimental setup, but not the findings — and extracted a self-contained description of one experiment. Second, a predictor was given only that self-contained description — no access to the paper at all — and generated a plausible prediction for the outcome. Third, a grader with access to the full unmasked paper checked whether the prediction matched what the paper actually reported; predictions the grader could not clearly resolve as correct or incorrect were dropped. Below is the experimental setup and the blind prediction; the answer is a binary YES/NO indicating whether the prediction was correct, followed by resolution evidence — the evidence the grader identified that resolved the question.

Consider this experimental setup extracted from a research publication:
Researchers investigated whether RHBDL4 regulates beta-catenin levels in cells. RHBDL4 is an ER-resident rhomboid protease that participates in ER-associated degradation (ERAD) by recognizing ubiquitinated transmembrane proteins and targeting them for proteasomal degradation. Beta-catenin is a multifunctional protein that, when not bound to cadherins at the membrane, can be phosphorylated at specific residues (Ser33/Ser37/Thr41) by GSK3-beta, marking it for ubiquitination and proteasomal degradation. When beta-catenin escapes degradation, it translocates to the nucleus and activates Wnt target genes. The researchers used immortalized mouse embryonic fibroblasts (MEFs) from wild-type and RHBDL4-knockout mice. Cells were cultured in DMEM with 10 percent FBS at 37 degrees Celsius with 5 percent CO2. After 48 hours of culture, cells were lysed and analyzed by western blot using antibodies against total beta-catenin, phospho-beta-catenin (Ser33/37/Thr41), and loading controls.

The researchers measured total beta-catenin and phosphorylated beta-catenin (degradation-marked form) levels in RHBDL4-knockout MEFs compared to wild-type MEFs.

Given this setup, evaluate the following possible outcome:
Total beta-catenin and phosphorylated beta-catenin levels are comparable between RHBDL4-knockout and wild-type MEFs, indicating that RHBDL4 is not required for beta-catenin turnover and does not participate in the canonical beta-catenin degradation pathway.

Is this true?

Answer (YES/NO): NO